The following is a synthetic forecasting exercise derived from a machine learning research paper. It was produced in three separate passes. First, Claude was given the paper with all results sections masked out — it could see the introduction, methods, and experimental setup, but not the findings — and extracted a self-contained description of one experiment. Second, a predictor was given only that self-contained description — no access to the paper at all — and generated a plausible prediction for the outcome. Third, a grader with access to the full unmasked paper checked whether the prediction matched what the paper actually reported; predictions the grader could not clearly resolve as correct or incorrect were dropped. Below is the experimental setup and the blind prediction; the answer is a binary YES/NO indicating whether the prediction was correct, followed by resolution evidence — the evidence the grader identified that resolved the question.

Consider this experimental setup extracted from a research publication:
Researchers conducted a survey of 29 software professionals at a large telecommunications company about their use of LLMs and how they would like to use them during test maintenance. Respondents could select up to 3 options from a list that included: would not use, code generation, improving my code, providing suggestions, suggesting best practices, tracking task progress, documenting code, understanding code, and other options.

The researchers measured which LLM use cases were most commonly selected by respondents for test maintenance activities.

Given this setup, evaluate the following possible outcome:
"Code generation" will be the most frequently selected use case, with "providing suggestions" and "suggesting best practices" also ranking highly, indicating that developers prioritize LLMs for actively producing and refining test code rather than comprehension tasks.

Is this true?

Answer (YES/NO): NO